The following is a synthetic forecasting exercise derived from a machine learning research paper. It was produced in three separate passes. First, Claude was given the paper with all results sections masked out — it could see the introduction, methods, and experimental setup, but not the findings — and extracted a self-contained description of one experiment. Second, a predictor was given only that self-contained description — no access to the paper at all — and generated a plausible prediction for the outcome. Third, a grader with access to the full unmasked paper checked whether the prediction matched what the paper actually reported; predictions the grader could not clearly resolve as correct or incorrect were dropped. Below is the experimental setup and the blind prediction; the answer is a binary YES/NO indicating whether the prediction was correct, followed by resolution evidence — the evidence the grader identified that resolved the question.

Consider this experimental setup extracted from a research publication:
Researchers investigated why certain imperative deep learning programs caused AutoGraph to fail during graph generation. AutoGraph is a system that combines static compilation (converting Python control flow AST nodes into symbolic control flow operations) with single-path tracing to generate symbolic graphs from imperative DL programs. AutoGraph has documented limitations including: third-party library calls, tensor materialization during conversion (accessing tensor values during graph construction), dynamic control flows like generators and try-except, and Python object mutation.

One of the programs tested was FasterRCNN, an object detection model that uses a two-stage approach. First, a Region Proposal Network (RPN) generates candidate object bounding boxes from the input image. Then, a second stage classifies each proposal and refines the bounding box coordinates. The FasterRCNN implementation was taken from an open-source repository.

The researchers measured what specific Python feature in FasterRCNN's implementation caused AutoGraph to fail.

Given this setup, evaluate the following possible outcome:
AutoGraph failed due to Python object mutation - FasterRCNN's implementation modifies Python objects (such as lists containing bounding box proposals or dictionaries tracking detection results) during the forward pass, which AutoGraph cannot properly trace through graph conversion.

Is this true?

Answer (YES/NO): NO